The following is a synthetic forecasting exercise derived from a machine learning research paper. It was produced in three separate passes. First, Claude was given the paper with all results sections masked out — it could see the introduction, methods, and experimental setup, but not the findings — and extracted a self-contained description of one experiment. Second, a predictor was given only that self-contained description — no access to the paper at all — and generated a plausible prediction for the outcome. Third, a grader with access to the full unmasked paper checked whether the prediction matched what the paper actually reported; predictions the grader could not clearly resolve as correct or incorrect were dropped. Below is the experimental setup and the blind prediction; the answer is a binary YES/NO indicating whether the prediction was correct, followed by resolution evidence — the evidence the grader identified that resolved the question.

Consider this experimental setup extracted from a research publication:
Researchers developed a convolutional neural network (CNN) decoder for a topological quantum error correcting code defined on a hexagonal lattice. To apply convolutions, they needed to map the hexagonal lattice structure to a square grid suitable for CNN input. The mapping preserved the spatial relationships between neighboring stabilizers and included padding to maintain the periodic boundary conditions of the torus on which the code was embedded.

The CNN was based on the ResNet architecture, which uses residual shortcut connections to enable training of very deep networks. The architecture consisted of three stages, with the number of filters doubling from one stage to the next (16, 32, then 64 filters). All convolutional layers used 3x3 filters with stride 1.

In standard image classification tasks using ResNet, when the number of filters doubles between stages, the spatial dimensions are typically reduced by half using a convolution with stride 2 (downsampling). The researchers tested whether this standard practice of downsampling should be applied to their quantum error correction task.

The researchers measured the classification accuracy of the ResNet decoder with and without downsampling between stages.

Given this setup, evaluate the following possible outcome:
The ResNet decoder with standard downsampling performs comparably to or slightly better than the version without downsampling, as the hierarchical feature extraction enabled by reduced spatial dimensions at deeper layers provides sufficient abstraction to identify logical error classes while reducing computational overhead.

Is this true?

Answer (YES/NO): NO